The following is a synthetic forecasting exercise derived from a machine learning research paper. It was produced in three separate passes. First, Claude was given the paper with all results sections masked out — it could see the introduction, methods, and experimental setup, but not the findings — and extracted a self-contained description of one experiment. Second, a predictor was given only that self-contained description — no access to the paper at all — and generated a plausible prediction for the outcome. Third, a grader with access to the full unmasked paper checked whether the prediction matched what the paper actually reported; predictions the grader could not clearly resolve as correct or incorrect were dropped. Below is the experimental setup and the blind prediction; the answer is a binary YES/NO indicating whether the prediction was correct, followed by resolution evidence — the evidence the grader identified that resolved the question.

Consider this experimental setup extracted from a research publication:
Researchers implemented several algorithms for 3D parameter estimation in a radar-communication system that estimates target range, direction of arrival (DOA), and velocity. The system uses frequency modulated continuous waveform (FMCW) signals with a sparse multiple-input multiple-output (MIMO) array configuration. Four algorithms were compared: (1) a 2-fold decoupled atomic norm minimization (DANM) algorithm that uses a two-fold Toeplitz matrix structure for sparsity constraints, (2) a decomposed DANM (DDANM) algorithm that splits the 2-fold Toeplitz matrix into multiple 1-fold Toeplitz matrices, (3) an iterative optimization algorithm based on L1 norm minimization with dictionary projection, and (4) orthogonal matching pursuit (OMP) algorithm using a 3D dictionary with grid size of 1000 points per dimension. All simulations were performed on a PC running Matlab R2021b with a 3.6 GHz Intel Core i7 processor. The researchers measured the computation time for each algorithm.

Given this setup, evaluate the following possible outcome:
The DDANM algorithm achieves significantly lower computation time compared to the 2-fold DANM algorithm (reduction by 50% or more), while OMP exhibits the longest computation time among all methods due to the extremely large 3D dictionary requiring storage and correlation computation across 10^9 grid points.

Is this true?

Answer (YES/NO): YES